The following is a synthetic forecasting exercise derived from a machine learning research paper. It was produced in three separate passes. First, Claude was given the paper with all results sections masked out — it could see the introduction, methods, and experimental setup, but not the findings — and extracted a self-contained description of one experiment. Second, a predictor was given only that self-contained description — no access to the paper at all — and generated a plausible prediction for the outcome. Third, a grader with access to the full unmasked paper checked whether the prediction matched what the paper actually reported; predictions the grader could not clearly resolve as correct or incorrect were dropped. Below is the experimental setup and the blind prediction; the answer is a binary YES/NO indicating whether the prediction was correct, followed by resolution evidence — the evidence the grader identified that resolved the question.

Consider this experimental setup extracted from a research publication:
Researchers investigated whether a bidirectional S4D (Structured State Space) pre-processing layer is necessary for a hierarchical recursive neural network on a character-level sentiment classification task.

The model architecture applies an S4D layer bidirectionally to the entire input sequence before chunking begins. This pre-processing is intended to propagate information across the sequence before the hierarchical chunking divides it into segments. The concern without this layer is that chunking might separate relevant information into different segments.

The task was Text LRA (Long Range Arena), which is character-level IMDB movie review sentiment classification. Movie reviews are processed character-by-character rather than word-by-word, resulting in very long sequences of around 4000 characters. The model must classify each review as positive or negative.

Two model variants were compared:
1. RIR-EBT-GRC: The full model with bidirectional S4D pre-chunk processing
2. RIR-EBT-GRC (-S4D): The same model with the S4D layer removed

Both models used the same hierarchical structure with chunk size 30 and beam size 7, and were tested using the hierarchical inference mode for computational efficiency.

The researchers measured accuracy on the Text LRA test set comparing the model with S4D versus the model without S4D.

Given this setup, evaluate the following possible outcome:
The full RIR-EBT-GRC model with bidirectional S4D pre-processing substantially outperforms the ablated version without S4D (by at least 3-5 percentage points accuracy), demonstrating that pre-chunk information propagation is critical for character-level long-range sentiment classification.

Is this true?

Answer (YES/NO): NO